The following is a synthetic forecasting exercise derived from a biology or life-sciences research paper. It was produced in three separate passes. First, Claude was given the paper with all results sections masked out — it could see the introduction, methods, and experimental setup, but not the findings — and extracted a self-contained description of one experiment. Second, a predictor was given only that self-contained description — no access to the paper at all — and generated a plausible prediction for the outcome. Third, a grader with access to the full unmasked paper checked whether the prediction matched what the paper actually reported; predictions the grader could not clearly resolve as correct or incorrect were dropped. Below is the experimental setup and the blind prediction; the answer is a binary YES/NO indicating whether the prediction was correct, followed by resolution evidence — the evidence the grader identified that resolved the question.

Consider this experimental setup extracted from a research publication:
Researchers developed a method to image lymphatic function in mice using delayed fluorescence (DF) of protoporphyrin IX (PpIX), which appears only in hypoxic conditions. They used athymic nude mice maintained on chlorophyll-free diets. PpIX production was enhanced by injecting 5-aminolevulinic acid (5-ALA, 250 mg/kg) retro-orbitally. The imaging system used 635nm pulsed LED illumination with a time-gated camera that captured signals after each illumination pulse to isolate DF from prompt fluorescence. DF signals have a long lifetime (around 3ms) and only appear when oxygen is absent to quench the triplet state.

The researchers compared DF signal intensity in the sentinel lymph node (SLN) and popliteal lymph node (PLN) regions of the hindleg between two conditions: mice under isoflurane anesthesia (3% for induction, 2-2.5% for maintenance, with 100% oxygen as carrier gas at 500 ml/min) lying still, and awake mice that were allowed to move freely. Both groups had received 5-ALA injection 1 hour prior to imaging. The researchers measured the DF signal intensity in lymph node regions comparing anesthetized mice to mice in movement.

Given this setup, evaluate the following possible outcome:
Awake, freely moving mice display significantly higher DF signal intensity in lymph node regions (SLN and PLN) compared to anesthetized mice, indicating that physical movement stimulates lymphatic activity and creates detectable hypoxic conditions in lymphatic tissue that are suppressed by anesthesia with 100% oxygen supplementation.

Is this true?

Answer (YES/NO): YES